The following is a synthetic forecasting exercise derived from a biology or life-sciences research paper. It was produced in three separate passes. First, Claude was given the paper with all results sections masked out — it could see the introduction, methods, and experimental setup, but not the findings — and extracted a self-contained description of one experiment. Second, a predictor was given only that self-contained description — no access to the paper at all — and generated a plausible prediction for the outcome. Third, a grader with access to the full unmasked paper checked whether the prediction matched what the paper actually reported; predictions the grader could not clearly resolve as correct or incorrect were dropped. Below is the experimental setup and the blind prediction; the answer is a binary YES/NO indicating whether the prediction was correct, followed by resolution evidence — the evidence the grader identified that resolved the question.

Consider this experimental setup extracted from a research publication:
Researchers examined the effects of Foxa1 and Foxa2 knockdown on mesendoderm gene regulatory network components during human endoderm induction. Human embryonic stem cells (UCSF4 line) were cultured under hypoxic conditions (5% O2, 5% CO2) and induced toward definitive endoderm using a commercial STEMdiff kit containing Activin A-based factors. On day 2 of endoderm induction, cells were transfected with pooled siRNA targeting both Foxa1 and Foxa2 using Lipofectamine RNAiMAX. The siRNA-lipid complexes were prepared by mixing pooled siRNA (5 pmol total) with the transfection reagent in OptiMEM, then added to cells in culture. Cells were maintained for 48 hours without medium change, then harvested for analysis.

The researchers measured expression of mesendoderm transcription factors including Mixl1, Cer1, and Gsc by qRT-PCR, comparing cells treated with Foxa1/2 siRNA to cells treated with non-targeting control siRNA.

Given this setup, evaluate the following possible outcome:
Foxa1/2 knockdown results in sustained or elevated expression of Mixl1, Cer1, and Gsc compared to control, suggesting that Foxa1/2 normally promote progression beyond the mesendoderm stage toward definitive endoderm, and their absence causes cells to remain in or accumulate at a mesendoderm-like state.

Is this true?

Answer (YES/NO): NO